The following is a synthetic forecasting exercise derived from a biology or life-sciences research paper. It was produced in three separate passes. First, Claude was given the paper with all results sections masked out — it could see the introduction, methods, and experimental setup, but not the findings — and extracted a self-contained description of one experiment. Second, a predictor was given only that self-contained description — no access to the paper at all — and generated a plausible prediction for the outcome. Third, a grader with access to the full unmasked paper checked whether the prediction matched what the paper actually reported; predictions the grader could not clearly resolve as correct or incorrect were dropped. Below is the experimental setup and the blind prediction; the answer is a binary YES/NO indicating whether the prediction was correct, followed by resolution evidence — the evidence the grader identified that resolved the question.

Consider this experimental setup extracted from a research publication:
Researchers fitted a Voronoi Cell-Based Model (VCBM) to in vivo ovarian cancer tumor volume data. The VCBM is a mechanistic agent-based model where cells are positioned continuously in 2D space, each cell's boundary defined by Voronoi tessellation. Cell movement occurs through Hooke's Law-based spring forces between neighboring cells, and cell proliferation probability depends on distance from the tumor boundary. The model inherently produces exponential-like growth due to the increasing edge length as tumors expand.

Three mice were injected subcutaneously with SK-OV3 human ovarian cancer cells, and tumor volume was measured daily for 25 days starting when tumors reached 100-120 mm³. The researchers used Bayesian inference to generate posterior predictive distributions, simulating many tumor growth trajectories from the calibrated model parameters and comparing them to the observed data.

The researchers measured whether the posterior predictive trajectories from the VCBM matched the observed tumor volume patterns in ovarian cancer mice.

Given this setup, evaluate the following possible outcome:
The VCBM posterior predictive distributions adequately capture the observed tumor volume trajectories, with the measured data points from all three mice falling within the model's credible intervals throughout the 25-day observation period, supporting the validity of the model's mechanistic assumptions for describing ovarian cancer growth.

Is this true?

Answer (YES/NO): NO